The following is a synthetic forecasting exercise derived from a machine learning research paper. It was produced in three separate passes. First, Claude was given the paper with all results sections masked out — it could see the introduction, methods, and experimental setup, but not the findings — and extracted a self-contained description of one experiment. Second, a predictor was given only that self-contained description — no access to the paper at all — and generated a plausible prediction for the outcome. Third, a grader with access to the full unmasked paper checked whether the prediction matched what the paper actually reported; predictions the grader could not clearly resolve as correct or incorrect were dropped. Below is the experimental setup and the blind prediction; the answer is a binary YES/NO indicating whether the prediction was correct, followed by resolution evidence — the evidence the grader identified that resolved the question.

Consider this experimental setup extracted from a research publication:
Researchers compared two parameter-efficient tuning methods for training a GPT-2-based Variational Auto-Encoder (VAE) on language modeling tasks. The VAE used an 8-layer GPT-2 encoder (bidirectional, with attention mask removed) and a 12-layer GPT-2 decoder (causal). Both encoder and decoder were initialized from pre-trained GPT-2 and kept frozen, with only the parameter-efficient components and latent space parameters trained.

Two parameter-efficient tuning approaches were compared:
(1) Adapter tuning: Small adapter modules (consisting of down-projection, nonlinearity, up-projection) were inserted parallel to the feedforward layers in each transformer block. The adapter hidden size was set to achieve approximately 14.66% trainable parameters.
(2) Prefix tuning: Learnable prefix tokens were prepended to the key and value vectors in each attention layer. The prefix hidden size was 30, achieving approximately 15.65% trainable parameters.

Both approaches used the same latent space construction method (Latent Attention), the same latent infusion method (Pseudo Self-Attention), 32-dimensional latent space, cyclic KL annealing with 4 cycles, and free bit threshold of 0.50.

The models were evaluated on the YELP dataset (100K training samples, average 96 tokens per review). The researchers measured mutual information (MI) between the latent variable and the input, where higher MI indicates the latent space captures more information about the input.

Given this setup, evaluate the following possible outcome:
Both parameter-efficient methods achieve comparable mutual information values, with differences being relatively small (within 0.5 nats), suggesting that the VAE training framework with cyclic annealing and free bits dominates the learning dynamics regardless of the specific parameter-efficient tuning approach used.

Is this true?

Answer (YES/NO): NO